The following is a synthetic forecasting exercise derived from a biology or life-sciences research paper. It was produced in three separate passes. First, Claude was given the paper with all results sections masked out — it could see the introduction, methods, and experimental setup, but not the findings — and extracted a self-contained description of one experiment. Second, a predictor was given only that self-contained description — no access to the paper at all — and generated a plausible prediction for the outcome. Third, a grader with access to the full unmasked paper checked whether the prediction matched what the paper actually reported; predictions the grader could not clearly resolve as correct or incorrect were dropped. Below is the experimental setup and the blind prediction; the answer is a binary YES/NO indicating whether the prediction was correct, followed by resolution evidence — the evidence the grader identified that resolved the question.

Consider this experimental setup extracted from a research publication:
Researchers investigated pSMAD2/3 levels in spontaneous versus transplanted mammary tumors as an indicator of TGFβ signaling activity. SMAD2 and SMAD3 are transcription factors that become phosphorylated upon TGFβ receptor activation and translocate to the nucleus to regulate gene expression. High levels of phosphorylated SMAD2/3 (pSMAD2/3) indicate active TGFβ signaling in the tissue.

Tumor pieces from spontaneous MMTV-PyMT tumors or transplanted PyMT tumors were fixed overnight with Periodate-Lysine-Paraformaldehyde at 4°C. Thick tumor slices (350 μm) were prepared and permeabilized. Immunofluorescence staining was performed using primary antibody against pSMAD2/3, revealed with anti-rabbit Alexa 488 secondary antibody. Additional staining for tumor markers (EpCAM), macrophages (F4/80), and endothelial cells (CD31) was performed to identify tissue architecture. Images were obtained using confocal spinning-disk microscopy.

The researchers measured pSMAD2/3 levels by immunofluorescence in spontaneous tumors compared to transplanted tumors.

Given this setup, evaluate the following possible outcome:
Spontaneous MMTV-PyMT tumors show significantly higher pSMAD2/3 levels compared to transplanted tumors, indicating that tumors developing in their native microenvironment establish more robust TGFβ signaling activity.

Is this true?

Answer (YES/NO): YES